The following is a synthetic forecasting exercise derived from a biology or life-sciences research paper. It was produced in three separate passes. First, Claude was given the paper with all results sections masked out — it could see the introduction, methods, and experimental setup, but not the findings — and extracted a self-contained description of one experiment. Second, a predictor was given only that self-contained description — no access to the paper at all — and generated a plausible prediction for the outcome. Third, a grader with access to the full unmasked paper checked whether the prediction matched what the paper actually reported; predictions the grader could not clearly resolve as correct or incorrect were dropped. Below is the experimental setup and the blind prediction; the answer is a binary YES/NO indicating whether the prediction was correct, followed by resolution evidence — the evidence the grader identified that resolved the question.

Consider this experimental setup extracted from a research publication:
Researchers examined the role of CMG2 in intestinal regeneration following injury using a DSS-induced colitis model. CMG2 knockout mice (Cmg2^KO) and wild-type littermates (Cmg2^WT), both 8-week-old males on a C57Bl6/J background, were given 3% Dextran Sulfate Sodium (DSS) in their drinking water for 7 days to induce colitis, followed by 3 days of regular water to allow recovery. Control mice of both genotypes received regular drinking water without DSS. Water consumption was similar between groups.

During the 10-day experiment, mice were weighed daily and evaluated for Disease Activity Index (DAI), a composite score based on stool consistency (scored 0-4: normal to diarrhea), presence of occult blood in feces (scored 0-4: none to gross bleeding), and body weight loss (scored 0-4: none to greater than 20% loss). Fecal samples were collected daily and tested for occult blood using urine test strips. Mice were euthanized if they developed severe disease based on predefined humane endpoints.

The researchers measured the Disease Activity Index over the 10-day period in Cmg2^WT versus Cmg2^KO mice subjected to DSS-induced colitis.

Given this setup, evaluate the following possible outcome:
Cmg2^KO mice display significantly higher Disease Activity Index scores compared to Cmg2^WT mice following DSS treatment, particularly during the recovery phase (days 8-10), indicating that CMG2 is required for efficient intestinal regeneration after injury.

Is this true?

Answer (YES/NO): YES